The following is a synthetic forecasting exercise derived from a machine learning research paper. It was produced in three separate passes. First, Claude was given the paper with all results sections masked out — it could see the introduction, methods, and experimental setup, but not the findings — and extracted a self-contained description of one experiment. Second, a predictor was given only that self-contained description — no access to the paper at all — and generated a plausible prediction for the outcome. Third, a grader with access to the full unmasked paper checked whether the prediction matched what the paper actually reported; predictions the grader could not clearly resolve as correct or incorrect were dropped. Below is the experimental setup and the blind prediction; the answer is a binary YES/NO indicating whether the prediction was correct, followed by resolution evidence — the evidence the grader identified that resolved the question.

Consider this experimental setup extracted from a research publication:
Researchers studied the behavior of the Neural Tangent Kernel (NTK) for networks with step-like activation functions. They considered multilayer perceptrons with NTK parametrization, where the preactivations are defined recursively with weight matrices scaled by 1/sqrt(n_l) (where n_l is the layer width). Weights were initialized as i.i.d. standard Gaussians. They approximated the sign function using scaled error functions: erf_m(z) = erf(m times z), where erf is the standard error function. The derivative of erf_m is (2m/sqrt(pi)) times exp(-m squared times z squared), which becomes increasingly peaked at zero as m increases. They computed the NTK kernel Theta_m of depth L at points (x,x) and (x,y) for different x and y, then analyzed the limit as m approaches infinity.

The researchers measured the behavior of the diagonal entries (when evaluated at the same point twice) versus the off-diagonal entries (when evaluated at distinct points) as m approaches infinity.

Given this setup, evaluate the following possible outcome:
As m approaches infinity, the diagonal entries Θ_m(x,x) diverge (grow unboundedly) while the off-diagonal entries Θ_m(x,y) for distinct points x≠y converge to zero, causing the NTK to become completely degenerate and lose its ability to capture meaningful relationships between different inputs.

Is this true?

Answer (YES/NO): NO